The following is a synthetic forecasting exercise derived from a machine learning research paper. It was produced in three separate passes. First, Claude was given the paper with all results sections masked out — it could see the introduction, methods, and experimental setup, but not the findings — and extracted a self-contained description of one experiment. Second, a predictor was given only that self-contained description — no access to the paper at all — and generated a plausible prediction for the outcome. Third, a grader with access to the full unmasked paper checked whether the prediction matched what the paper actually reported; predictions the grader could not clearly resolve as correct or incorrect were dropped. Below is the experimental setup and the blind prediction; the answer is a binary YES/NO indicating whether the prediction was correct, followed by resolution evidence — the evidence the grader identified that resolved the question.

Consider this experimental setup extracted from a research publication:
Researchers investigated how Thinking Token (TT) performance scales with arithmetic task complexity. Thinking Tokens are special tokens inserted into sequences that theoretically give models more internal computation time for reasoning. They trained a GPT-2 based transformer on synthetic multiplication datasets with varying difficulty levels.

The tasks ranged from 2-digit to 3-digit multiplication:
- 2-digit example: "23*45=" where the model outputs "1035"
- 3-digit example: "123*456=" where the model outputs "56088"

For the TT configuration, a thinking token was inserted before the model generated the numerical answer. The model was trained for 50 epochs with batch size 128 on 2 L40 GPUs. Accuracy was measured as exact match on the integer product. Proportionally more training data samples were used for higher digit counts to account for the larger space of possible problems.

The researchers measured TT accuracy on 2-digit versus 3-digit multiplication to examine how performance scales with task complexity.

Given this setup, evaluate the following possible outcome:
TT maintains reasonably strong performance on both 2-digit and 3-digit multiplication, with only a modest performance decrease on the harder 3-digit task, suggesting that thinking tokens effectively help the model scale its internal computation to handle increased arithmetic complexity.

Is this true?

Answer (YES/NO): NO